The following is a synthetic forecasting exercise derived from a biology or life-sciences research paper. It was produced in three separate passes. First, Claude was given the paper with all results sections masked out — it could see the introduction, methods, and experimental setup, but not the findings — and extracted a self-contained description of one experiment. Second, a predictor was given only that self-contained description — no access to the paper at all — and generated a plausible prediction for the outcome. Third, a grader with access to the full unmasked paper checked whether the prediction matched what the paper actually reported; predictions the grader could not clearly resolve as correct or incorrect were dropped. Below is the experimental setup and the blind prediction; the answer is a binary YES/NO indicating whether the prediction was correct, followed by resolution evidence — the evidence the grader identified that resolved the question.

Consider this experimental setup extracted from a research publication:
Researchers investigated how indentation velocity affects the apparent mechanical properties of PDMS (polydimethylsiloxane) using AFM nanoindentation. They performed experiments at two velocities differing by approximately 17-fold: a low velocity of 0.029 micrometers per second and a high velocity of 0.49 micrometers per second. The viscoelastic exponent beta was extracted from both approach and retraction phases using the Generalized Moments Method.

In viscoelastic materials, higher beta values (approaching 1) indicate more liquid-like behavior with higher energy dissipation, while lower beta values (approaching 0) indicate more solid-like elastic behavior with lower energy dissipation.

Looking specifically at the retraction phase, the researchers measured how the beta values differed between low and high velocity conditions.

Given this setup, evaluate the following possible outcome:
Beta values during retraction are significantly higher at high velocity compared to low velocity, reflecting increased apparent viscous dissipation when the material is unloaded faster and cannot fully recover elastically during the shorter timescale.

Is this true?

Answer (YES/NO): NO